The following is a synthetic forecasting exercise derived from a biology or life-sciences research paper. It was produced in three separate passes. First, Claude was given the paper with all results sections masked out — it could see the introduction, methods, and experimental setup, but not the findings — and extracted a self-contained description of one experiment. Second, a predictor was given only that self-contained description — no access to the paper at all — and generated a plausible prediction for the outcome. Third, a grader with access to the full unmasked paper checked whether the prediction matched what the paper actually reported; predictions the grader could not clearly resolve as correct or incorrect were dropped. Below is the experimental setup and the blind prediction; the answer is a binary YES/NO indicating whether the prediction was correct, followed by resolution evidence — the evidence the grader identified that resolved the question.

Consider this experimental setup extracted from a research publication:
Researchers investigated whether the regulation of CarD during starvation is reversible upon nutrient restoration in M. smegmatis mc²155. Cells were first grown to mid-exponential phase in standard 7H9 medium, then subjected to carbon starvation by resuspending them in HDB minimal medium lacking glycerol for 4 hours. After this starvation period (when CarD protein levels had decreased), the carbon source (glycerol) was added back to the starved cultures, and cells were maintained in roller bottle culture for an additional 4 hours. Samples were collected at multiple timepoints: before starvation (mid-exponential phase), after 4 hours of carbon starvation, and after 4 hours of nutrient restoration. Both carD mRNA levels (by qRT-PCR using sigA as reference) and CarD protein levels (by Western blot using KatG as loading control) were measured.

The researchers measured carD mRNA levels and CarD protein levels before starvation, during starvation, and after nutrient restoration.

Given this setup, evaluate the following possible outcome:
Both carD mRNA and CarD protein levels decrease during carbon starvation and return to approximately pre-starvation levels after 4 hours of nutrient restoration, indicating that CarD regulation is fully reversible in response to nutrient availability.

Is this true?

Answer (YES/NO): NO